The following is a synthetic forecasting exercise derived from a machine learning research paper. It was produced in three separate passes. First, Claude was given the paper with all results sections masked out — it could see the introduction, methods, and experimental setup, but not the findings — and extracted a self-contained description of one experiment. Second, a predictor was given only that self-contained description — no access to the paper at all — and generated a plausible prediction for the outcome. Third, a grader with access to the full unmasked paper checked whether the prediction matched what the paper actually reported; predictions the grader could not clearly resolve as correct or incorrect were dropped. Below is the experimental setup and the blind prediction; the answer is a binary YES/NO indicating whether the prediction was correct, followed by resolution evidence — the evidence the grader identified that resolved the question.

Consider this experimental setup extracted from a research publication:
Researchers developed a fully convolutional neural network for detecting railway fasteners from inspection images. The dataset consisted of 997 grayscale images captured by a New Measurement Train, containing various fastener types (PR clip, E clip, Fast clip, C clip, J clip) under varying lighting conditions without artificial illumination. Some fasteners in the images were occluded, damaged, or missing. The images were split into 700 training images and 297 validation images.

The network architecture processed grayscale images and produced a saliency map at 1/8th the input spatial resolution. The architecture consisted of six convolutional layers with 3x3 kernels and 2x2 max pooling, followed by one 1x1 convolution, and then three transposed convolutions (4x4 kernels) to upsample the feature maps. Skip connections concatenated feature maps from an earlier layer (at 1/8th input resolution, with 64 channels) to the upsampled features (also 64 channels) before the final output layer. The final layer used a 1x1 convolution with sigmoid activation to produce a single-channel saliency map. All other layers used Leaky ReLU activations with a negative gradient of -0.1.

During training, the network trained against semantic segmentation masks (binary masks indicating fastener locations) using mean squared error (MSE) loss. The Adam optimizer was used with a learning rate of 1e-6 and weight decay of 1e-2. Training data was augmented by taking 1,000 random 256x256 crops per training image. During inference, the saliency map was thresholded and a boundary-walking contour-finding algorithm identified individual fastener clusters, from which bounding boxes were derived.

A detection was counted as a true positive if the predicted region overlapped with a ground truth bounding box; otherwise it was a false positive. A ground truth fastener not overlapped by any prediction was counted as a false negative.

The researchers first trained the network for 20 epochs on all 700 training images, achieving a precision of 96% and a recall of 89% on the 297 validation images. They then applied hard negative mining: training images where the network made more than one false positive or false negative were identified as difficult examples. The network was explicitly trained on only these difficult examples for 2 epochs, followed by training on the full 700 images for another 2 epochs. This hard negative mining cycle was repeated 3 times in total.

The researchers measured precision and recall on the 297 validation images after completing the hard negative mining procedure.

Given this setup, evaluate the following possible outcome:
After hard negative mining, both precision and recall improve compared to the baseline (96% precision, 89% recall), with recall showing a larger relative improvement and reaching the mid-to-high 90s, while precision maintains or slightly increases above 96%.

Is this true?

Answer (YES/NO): NO